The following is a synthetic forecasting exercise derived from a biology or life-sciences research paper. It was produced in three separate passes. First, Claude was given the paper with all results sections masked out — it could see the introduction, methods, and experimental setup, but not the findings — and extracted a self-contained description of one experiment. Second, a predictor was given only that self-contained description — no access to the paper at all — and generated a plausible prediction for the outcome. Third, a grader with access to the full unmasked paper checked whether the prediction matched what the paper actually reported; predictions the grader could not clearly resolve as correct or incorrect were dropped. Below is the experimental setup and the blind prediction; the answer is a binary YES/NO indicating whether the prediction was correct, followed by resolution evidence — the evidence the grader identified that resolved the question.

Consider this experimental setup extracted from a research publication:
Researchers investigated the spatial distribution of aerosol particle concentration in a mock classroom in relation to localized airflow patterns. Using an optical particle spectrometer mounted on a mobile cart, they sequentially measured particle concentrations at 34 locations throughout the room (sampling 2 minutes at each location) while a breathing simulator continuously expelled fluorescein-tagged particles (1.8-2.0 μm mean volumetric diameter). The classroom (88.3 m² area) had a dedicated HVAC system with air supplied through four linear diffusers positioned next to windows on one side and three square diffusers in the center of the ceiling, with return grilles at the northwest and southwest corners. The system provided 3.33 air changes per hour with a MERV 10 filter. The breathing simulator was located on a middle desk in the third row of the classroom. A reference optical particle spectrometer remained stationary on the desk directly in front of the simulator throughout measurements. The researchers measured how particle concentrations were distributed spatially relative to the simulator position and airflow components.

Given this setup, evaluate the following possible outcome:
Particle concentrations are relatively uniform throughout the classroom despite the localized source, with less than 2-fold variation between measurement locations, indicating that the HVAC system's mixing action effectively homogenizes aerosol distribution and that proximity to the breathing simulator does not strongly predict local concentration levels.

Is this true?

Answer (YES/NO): NO